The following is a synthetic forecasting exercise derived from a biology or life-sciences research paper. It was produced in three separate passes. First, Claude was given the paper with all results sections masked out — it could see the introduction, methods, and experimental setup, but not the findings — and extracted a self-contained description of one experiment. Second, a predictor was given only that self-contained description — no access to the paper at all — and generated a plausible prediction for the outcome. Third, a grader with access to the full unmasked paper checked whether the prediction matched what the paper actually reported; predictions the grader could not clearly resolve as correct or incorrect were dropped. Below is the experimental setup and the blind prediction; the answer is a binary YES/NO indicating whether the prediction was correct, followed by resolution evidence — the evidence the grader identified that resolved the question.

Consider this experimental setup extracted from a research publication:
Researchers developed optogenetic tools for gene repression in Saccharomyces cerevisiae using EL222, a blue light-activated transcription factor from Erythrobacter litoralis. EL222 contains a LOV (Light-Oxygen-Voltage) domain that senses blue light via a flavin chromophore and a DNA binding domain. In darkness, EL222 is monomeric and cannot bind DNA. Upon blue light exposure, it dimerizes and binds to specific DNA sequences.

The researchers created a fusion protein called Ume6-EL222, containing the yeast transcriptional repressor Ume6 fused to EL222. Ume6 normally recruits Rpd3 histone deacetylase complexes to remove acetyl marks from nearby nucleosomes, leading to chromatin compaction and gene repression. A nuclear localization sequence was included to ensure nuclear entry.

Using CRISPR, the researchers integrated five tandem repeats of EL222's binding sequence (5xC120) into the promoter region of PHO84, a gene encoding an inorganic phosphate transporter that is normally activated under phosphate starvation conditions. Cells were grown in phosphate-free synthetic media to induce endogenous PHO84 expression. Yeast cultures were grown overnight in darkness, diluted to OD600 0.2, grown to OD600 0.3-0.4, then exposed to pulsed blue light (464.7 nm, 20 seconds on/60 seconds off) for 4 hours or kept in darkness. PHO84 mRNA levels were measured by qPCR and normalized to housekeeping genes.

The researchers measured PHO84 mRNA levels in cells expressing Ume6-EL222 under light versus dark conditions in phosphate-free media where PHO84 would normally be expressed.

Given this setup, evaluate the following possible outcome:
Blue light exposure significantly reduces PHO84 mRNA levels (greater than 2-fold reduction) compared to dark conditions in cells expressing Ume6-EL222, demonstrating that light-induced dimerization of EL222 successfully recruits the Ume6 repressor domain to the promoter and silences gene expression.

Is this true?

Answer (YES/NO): YES